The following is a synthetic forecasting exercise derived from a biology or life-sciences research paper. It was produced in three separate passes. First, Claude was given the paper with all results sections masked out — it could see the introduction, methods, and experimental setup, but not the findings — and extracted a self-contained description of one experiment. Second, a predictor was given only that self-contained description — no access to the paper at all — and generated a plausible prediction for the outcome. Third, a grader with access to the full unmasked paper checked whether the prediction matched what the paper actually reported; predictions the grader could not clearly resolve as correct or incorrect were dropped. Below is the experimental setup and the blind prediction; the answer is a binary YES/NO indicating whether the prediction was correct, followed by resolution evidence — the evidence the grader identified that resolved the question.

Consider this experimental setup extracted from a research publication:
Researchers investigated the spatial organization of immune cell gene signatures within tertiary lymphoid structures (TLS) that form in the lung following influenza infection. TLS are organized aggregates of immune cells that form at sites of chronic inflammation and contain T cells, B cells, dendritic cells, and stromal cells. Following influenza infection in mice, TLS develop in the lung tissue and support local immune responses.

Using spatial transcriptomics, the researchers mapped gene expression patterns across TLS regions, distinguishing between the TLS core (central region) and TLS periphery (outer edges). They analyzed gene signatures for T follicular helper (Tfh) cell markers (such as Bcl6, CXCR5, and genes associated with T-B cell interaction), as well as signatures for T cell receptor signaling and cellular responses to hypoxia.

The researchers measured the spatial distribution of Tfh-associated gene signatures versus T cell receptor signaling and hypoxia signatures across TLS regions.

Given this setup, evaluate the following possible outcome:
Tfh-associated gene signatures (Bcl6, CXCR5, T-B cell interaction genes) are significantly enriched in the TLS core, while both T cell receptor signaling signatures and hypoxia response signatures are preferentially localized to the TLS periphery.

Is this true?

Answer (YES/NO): YES